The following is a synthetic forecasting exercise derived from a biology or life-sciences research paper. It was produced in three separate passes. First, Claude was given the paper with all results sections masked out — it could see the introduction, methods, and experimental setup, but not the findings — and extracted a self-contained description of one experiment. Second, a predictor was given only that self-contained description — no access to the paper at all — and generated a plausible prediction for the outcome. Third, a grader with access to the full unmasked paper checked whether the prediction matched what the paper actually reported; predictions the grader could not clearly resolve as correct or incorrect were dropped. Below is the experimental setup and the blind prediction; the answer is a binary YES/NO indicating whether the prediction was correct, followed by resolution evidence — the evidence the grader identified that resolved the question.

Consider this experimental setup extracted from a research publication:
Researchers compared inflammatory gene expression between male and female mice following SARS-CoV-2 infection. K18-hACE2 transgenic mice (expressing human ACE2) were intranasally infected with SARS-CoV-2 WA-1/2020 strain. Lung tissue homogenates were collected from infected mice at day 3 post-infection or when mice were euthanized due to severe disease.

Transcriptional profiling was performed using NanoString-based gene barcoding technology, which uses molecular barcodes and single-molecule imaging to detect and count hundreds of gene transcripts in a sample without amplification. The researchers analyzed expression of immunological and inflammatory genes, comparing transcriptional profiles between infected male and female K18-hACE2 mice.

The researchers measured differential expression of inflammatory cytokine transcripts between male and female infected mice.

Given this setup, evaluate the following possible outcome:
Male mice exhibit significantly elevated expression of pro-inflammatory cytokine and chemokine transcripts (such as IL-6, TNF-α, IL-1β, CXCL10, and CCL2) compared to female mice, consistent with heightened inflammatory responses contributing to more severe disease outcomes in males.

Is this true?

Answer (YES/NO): NO